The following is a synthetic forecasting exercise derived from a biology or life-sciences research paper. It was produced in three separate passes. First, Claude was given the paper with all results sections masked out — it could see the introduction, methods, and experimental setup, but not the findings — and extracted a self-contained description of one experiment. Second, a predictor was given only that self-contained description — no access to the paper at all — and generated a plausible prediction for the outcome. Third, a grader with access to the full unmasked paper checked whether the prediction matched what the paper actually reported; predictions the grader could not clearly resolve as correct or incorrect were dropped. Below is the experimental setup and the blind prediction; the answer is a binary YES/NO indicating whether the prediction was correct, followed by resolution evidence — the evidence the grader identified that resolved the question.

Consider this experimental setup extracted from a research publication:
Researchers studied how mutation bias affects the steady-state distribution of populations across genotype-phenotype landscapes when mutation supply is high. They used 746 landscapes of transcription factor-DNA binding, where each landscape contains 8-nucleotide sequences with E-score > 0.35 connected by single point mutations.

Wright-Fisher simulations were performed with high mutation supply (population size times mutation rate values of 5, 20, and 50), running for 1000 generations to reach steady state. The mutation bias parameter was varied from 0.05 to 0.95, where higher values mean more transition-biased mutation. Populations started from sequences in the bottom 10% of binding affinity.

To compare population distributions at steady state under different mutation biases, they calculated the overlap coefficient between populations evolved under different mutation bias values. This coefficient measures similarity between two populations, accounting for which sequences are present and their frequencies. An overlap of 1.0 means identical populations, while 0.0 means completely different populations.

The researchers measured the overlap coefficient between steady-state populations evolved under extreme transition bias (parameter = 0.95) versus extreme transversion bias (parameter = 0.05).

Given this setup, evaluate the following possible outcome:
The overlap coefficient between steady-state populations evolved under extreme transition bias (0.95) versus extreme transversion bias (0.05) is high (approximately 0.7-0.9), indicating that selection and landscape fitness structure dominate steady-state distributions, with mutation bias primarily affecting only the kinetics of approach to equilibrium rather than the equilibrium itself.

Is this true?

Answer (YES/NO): NO